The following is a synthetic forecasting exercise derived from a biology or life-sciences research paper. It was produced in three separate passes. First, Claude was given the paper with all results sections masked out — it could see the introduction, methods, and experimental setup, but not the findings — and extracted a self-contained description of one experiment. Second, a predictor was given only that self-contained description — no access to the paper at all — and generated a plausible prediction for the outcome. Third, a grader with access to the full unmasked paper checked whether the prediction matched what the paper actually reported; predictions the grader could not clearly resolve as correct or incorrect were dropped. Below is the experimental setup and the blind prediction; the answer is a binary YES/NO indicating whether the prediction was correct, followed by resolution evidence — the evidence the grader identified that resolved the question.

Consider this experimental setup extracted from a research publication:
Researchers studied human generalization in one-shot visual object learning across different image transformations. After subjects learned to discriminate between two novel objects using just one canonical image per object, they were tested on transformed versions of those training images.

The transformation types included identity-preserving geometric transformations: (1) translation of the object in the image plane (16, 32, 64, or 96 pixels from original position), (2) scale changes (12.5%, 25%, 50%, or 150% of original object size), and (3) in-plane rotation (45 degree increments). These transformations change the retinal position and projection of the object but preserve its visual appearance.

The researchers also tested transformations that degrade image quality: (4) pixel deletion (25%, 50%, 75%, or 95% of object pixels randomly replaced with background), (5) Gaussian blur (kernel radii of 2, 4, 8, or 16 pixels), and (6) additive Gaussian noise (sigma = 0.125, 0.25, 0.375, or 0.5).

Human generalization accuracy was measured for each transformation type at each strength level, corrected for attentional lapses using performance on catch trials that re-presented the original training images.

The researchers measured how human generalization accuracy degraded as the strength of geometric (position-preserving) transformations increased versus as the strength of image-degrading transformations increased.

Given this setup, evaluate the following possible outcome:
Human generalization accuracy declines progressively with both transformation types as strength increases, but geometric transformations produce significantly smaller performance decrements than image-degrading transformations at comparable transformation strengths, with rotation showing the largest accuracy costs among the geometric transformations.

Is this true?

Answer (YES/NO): NO